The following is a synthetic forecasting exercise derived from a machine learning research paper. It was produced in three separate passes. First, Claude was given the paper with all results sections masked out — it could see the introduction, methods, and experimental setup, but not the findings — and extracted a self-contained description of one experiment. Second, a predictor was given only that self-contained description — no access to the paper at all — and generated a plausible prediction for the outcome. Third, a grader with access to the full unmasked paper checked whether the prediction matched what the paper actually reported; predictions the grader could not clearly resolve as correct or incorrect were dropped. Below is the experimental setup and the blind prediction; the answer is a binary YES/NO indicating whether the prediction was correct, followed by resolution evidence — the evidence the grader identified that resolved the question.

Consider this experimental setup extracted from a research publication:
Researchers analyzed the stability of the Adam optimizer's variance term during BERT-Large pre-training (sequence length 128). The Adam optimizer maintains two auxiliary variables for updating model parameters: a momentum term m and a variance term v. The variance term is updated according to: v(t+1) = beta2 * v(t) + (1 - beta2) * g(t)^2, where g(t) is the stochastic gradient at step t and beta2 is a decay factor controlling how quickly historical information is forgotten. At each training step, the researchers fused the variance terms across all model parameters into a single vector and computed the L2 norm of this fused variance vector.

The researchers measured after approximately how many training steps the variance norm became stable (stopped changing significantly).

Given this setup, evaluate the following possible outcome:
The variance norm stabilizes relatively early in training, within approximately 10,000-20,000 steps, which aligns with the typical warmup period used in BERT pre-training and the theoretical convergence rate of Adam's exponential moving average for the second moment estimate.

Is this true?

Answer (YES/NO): NO